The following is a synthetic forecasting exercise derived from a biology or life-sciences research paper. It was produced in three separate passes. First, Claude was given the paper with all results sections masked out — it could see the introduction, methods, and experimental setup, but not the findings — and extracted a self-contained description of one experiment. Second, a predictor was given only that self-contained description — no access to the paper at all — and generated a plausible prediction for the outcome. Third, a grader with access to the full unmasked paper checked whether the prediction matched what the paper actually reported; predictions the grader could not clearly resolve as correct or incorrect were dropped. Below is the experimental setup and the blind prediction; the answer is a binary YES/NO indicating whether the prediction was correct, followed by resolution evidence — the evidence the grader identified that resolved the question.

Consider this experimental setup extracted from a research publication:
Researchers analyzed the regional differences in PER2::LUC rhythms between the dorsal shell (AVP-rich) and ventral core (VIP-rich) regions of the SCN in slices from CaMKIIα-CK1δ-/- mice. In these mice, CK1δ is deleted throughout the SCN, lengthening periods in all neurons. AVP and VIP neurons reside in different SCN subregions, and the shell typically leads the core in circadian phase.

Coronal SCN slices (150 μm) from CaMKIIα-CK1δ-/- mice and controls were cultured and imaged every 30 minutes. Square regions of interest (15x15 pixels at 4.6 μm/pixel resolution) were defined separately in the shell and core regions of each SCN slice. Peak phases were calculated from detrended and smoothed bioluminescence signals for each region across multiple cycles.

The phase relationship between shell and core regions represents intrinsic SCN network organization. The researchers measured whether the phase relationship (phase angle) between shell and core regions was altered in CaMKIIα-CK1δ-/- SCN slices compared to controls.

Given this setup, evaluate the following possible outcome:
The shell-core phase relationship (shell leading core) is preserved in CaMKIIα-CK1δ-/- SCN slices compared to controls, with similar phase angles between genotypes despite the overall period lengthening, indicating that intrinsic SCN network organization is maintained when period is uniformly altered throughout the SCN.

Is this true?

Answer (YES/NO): NO